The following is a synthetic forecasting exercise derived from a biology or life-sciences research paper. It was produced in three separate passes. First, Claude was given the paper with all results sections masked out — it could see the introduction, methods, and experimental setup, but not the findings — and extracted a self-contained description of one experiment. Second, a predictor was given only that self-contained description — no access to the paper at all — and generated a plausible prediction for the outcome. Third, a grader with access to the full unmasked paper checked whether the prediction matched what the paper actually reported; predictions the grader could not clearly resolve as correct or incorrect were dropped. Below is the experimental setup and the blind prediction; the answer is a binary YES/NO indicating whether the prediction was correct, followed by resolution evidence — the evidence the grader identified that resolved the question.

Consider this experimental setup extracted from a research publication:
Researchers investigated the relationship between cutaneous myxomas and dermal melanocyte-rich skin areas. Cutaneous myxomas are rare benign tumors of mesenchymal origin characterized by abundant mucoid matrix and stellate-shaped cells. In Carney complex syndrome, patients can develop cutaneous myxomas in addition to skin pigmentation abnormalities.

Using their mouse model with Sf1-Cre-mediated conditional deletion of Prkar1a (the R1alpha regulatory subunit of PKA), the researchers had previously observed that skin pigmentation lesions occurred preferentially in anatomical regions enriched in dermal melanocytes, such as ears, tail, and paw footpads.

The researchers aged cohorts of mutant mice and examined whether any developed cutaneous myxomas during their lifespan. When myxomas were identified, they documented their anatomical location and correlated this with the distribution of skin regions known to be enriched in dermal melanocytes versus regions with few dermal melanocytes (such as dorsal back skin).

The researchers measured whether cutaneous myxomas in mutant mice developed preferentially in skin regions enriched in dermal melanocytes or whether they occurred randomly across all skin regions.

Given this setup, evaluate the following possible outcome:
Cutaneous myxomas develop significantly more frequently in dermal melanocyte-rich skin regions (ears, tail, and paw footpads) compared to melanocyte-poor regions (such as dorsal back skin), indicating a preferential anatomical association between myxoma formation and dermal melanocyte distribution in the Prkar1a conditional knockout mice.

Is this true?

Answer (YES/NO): NO